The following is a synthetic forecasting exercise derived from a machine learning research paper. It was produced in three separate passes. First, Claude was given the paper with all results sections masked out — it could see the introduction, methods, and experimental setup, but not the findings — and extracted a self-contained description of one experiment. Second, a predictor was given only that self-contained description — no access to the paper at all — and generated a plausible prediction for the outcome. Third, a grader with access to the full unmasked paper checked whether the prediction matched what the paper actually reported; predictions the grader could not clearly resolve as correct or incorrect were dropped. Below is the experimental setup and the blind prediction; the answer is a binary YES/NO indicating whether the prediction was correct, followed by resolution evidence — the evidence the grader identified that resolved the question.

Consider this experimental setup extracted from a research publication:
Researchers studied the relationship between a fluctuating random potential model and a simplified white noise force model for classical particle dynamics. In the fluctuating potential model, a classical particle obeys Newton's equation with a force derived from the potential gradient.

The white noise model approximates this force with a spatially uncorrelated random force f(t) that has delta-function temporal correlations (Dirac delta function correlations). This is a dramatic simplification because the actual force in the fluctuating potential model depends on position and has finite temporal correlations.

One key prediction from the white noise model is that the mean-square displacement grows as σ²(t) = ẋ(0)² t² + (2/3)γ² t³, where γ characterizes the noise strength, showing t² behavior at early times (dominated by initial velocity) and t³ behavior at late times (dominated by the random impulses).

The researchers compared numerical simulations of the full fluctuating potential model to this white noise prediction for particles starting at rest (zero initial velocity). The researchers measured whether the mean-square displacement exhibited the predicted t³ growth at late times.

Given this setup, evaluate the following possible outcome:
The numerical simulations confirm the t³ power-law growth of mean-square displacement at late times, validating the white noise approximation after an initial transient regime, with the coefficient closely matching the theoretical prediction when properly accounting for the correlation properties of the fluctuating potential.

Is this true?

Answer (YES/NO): YES